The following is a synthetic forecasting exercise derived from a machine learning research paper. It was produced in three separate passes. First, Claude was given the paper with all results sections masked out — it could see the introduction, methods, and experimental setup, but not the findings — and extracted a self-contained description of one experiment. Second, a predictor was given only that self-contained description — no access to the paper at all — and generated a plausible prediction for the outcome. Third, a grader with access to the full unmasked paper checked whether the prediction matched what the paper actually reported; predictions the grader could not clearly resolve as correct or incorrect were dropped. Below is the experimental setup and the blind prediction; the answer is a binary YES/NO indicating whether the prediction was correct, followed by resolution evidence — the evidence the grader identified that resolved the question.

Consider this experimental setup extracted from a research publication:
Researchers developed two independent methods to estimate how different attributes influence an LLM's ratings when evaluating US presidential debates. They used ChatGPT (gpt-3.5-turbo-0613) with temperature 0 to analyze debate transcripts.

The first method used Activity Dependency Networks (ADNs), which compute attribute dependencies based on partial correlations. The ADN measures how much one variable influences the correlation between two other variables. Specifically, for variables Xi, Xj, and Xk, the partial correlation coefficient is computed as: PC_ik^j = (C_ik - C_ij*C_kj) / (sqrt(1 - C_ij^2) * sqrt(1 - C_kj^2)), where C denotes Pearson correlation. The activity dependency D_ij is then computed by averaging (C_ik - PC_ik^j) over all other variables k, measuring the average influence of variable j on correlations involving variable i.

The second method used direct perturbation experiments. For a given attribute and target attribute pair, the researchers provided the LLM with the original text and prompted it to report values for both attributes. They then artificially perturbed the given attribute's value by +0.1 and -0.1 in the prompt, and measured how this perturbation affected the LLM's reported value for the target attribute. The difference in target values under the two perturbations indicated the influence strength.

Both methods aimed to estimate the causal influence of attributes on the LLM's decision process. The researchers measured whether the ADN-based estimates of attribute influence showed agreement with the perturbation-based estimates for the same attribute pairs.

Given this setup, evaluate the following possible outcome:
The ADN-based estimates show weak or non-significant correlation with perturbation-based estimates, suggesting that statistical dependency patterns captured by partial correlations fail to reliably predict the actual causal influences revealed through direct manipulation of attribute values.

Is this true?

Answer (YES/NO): NO